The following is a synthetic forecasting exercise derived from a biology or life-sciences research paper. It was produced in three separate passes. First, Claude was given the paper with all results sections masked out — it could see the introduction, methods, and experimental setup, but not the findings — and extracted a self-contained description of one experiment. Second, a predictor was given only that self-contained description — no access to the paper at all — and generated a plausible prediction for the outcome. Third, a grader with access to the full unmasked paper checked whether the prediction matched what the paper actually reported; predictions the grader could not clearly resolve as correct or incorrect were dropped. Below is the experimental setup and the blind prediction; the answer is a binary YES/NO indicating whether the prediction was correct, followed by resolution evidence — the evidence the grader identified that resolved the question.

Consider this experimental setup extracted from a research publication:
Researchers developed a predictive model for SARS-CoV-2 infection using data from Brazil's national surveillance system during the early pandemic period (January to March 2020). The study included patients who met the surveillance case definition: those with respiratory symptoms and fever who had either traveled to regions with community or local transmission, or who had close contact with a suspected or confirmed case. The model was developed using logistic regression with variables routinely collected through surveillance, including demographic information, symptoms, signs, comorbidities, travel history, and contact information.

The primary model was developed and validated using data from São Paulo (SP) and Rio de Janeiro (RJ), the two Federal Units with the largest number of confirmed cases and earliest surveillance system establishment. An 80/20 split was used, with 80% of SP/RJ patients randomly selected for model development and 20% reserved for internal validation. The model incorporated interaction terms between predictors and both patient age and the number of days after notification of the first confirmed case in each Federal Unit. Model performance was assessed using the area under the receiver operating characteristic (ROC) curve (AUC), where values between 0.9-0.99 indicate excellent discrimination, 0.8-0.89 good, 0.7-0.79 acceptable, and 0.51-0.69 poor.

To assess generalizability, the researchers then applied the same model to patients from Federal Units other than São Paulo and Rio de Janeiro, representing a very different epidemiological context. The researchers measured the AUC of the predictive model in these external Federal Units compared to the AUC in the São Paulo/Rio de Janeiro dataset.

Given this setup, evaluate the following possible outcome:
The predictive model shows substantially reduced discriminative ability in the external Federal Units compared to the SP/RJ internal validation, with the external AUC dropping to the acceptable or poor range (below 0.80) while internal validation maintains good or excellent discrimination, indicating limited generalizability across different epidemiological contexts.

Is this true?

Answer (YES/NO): YES